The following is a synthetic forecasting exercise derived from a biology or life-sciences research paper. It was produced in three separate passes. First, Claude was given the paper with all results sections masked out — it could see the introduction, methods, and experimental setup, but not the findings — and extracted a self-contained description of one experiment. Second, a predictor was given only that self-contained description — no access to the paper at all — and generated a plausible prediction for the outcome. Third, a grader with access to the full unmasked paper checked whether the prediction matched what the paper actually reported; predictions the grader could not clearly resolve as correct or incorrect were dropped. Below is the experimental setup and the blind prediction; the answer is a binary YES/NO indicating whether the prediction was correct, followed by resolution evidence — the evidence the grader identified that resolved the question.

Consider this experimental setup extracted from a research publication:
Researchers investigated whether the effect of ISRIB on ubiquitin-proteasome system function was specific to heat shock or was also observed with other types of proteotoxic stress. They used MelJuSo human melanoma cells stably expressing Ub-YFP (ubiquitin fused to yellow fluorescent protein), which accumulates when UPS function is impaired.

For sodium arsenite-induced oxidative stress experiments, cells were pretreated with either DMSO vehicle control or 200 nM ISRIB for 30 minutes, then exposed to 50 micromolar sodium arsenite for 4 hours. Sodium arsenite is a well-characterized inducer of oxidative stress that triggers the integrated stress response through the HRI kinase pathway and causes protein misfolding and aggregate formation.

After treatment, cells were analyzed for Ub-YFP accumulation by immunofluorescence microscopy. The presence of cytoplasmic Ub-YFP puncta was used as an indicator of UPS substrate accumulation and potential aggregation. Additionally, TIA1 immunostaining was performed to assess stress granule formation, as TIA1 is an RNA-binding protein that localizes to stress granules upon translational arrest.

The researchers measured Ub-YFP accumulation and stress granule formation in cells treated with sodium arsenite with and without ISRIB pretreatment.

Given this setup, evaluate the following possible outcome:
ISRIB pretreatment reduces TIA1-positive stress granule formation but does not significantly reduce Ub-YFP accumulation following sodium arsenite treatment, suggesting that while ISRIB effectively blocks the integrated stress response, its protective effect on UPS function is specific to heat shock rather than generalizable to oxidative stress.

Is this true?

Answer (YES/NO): NO